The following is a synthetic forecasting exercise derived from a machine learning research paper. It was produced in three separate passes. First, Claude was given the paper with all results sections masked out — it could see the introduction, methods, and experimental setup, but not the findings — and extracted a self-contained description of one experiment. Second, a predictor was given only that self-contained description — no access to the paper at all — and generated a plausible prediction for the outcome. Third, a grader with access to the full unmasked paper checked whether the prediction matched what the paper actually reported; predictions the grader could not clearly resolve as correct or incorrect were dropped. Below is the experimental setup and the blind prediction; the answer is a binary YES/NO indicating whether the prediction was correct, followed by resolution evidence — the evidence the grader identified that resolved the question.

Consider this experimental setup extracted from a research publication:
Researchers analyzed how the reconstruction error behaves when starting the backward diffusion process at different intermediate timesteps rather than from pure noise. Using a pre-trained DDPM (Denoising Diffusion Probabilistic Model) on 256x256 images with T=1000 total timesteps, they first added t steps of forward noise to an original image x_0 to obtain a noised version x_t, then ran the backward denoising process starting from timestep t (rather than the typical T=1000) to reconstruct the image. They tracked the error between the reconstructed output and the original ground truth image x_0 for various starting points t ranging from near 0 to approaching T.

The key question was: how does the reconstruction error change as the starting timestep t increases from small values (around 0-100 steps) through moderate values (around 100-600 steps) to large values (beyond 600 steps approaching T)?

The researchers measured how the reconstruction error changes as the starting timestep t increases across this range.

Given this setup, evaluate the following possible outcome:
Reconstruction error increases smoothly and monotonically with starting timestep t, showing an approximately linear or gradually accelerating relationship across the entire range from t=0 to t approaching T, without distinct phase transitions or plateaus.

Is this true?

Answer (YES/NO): NO